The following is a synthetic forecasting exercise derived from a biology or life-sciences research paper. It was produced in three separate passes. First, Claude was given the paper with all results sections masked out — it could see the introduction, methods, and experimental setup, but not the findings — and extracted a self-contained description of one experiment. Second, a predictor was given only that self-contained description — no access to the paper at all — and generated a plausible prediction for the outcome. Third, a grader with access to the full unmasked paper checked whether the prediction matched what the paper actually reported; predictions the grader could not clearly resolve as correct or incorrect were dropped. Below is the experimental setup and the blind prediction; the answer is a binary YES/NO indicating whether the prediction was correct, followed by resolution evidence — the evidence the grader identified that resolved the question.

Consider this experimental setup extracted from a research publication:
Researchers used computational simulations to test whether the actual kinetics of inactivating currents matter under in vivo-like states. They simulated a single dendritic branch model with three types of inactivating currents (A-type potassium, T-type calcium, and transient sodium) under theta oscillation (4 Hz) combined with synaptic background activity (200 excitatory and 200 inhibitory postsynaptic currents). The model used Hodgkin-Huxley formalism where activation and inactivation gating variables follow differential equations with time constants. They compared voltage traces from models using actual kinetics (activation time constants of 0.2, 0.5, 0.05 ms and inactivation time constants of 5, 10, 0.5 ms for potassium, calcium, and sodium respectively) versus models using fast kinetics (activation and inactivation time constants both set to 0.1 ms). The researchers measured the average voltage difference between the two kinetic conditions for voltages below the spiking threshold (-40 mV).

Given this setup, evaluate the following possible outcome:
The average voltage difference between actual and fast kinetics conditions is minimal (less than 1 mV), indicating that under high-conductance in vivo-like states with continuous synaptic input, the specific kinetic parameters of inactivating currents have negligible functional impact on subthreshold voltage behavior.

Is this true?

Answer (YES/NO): YES